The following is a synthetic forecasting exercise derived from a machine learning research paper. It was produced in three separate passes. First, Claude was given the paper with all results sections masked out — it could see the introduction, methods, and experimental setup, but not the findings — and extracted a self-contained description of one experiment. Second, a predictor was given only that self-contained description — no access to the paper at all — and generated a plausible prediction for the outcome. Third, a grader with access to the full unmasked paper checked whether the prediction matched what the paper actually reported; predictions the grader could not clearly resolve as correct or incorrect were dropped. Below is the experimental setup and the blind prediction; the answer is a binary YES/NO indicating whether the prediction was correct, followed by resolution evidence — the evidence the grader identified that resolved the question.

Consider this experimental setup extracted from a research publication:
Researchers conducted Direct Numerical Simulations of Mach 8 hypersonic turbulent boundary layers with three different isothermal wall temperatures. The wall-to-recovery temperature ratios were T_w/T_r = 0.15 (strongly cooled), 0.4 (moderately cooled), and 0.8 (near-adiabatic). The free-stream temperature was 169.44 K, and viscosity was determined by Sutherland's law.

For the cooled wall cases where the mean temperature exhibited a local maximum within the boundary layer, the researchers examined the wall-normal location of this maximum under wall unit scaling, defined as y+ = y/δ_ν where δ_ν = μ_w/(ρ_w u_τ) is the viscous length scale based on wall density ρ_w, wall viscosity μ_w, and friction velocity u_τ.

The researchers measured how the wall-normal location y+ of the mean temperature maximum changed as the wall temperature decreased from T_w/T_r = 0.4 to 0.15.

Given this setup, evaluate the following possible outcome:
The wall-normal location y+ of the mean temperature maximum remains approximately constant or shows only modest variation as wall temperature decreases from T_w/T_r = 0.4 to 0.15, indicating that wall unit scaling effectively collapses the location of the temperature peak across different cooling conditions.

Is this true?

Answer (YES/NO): NO